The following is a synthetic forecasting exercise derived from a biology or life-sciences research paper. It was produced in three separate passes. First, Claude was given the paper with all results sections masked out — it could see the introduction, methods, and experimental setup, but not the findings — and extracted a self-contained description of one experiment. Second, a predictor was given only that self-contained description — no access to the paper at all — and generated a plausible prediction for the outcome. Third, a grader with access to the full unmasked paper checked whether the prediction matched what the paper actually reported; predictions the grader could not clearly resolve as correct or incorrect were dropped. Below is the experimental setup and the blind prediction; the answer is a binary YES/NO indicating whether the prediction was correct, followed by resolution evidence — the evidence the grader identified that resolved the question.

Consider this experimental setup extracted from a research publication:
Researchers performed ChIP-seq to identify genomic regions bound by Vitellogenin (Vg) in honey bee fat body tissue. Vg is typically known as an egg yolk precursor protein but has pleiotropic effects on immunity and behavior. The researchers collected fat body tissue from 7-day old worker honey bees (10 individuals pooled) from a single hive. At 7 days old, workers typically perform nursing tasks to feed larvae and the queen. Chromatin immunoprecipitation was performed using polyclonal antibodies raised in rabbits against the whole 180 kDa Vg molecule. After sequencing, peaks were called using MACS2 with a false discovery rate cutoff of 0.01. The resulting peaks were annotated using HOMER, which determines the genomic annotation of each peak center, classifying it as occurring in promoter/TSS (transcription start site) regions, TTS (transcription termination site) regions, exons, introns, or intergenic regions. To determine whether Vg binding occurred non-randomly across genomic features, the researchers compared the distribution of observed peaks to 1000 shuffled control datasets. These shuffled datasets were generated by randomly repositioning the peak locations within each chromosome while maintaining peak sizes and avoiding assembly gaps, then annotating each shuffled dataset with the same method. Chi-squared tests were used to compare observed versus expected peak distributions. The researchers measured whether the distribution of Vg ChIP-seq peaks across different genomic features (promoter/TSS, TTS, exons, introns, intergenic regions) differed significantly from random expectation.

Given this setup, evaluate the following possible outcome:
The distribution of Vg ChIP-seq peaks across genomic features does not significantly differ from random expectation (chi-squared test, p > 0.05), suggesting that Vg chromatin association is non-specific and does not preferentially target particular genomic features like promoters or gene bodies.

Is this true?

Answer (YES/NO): NO